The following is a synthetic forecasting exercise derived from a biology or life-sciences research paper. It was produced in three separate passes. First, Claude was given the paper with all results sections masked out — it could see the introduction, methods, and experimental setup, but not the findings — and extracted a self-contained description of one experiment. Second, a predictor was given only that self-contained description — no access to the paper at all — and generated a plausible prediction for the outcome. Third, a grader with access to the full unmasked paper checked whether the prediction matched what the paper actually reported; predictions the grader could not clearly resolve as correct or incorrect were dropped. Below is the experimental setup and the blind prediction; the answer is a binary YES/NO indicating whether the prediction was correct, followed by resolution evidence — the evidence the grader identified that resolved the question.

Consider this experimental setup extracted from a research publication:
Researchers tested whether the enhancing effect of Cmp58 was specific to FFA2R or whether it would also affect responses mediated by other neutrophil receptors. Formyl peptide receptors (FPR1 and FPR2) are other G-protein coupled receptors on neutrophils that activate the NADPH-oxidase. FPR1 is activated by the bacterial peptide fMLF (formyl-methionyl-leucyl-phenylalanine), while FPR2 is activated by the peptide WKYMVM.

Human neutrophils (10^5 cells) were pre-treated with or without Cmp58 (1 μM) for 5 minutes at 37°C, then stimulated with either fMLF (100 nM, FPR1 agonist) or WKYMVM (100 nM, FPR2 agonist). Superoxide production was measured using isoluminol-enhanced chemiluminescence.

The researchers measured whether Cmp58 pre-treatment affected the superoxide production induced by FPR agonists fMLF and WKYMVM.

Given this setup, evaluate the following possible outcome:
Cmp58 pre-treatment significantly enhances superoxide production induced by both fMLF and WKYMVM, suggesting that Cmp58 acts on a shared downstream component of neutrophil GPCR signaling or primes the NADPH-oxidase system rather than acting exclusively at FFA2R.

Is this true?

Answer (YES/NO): NO